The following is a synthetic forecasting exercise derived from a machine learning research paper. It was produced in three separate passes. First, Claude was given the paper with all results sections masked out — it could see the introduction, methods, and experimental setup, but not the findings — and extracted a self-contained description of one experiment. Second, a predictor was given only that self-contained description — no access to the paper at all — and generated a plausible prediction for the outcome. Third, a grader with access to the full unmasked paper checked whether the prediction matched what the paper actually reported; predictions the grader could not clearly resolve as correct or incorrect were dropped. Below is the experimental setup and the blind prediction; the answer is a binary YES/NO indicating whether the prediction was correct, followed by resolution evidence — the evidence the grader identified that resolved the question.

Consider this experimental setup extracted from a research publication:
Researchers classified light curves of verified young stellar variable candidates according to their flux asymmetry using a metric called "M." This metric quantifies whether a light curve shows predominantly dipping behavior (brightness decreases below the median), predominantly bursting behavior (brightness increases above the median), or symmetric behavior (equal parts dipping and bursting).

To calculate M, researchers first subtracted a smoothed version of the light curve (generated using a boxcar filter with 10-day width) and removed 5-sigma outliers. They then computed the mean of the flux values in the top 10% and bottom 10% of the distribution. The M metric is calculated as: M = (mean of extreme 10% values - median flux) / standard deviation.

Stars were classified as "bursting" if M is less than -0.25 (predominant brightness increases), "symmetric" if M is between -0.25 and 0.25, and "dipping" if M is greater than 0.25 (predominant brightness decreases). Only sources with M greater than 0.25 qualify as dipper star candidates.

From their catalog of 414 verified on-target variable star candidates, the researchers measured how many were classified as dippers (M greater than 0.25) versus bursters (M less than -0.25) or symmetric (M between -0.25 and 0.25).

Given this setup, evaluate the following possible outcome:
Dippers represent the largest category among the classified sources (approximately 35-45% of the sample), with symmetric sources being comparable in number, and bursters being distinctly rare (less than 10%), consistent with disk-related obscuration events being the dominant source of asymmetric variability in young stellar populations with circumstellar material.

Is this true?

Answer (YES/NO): NO